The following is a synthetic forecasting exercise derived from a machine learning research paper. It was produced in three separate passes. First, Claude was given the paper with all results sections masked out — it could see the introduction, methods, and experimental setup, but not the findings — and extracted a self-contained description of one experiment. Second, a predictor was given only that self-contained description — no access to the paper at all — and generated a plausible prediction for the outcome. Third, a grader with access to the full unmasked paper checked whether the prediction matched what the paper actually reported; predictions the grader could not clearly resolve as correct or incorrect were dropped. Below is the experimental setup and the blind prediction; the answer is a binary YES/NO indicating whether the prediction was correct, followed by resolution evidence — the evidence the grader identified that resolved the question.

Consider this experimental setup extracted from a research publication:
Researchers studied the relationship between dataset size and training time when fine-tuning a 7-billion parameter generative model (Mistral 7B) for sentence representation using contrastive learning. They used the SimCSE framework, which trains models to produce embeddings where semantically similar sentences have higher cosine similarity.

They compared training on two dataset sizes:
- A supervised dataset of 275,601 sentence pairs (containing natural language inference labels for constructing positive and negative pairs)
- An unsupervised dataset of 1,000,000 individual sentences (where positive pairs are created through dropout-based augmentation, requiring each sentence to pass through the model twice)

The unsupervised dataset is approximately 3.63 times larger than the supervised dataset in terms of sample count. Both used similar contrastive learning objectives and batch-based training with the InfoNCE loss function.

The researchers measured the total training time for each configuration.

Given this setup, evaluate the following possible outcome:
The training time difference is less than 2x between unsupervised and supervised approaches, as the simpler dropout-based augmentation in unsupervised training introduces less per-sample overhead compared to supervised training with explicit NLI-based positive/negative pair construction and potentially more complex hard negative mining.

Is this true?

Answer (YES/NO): NO